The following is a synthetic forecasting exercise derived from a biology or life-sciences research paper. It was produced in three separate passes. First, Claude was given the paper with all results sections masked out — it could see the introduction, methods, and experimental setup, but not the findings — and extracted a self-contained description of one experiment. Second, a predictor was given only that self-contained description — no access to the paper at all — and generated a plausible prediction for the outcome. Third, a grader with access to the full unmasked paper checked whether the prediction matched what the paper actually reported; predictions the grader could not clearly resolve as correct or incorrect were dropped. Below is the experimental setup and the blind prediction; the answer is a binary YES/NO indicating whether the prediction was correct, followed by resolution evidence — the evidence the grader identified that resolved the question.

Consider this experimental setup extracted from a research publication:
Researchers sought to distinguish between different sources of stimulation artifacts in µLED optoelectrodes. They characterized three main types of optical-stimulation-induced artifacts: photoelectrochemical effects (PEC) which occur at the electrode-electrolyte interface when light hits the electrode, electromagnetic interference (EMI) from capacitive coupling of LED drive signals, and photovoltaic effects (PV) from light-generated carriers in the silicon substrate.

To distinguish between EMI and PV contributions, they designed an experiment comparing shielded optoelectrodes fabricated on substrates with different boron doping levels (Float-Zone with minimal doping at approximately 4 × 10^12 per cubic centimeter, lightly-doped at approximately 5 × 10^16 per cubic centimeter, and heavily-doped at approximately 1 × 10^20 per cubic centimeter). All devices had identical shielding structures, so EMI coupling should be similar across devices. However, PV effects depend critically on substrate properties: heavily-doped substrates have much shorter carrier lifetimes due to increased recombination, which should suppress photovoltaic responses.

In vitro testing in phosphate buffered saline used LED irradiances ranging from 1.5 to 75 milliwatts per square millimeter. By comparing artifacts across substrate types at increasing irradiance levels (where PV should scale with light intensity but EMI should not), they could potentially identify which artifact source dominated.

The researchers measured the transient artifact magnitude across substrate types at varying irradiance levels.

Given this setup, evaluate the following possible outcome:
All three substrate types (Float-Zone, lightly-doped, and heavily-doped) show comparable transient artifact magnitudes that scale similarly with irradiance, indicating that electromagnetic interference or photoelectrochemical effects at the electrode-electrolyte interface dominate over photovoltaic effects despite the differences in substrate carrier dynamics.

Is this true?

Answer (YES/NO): NO